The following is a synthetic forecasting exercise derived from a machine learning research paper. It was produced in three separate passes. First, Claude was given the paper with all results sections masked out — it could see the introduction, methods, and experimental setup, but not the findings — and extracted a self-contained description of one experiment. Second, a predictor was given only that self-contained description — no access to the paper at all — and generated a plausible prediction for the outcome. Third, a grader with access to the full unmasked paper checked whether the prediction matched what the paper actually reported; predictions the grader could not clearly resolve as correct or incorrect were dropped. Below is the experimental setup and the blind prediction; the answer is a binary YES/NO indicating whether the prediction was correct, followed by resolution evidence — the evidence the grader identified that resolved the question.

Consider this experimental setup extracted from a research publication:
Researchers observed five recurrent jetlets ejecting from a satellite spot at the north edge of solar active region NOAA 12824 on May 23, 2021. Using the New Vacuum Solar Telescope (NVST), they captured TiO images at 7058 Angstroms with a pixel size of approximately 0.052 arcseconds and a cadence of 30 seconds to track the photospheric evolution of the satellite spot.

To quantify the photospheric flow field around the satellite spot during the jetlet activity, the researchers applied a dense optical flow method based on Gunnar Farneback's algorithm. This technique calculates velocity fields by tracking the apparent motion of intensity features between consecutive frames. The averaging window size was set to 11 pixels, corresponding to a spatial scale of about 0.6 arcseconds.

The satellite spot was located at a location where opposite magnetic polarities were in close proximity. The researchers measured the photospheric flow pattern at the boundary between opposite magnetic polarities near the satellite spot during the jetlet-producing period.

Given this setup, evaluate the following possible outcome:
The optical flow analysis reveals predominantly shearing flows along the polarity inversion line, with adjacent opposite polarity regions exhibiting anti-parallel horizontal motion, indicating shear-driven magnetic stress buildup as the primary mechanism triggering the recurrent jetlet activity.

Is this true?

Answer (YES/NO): NO